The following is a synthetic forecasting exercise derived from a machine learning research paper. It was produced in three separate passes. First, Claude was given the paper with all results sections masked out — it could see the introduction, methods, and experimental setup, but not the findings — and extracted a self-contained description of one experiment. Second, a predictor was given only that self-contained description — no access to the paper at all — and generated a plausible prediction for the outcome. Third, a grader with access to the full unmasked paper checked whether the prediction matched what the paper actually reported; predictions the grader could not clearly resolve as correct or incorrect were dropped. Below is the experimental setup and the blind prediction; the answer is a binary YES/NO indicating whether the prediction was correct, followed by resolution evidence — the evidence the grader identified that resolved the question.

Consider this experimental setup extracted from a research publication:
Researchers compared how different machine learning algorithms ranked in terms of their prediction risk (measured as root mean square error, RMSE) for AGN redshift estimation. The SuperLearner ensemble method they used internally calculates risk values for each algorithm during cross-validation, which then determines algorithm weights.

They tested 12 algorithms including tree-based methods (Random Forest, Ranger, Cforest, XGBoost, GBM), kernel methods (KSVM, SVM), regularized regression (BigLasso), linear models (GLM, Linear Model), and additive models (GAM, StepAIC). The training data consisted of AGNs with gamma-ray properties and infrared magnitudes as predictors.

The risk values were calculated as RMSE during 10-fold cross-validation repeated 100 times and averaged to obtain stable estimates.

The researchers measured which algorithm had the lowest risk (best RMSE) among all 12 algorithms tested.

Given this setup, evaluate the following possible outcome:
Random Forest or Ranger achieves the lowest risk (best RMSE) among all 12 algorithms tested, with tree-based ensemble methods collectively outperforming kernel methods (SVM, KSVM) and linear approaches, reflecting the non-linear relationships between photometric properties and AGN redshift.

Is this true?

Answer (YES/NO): NO